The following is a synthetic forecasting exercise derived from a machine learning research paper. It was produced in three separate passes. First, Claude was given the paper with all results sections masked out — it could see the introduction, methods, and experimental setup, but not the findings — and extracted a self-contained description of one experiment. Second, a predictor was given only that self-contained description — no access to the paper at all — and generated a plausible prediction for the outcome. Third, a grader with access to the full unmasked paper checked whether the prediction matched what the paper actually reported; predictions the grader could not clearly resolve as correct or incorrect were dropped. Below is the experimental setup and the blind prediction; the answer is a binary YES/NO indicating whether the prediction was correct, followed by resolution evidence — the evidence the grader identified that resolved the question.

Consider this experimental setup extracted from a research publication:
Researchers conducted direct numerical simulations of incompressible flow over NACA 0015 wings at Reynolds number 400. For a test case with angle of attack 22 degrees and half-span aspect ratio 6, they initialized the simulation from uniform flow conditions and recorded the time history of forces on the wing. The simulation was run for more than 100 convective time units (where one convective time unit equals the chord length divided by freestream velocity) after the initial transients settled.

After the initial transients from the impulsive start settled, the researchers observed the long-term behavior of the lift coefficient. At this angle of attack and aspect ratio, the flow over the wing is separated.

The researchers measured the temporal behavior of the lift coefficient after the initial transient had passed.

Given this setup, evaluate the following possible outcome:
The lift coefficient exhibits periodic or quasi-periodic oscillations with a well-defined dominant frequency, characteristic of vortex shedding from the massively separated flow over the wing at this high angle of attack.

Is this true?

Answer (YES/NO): YES